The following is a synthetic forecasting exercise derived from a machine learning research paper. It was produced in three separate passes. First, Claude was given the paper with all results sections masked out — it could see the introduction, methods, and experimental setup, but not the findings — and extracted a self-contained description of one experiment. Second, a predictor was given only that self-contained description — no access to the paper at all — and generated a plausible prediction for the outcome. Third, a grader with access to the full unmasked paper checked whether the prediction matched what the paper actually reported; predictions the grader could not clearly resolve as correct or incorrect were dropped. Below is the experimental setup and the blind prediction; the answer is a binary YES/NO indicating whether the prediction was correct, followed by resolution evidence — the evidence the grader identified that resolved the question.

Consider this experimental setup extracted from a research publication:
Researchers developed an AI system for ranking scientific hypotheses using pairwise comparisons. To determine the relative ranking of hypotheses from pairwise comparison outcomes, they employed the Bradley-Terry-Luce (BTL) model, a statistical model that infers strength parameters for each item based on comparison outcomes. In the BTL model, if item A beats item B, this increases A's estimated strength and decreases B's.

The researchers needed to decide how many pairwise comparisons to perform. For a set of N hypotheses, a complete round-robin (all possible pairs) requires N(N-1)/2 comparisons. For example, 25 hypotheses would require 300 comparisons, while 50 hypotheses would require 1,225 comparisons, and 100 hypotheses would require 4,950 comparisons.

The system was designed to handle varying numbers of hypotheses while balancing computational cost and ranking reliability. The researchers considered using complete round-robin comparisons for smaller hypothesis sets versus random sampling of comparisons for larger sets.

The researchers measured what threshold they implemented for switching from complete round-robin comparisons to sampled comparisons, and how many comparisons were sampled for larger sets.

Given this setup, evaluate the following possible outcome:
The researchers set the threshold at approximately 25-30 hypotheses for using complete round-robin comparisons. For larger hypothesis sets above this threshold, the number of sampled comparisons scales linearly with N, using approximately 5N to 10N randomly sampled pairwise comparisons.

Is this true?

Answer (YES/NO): NO